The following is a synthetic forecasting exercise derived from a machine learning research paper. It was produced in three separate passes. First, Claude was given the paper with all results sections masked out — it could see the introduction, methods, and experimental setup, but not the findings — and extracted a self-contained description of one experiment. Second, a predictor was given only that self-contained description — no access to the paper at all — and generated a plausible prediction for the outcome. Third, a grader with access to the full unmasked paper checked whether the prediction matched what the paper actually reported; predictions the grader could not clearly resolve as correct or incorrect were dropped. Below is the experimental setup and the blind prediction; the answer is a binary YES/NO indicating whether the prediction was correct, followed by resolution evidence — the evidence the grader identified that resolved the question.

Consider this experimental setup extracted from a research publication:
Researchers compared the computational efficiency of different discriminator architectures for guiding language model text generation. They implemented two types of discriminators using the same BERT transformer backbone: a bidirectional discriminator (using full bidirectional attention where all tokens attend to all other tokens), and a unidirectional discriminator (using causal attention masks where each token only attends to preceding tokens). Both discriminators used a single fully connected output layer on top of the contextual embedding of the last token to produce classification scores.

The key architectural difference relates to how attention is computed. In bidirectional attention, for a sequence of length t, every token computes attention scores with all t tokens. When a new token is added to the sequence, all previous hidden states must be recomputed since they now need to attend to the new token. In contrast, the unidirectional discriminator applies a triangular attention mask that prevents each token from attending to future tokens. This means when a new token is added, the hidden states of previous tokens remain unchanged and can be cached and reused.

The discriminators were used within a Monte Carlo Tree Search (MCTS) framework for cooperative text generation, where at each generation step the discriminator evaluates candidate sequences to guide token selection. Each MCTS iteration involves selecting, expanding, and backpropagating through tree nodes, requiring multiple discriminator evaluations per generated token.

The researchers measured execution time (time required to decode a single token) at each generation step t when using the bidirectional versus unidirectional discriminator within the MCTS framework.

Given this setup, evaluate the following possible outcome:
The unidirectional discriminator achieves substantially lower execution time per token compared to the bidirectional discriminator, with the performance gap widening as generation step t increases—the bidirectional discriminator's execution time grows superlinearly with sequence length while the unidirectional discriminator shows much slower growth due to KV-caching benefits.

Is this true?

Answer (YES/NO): YES